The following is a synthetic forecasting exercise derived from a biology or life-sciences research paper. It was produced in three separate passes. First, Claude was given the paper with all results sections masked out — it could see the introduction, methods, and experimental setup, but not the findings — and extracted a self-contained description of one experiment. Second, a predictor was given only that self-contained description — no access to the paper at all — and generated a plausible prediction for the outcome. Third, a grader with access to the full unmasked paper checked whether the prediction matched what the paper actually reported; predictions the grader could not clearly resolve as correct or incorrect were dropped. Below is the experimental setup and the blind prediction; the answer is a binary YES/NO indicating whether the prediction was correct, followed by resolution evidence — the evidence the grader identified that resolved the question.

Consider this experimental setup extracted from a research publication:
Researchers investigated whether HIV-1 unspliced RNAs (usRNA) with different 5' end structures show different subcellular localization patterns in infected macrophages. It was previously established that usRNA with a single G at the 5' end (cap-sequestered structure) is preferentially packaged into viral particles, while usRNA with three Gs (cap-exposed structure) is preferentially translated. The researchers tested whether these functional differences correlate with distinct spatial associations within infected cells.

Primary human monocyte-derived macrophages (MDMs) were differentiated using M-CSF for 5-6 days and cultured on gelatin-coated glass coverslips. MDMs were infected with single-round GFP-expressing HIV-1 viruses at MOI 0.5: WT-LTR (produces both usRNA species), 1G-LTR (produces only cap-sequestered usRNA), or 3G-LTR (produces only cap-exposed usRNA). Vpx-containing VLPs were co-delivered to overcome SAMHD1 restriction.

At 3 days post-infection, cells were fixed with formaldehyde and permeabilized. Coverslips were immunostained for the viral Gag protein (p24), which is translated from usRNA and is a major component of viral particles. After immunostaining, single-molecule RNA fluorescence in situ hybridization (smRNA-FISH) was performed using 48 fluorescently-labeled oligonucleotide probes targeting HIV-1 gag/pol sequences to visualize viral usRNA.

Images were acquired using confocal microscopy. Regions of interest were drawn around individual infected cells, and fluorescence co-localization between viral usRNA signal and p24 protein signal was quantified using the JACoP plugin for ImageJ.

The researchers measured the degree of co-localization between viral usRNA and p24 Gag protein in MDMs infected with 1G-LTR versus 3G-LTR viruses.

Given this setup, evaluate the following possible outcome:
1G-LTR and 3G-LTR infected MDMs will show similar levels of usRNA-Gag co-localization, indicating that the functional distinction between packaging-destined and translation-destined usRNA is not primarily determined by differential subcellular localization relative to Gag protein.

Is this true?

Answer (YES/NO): NO